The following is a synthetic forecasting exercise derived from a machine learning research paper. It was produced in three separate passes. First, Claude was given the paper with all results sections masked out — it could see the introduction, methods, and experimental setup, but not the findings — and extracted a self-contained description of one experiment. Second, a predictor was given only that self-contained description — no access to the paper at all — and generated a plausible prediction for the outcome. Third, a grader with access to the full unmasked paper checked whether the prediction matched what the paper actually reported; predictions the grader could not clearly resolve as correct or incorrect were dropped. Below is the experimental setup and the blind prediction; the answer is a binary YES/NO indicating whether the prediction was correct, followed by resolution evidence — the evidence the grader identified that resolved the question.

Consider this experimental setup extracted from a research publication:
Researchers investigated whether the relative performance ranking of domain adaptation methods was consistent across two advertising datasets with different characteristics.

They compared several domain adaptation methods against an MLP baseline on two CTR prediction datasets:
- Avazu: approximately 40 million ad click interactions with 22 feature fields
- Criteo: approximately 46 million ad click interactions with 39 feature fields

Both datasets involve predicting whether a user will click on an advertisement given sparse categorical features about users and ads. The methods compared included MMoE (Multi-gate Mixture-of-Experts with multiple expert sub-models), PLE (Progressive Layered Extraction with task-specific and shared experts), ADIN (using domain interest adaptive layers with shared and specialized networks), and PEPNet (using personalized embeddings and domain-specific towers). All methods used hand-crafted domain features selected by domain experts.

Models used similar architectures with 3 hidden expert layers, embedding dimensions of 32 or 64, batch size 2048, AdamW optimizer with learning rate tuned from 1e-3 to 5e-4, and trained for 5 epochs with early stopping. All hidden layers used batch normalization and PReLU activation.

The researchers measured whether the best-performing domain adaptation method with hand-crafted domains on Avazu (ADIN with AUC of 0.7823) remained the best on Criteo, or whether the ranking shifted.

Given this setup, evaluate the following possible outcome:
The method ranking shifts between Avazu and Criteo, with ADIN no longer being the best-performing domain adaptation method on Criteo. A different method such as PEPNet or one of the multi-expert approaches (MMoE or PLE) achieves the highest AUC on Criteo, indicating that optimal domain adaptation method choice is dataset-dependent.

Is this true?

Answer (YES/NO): YES